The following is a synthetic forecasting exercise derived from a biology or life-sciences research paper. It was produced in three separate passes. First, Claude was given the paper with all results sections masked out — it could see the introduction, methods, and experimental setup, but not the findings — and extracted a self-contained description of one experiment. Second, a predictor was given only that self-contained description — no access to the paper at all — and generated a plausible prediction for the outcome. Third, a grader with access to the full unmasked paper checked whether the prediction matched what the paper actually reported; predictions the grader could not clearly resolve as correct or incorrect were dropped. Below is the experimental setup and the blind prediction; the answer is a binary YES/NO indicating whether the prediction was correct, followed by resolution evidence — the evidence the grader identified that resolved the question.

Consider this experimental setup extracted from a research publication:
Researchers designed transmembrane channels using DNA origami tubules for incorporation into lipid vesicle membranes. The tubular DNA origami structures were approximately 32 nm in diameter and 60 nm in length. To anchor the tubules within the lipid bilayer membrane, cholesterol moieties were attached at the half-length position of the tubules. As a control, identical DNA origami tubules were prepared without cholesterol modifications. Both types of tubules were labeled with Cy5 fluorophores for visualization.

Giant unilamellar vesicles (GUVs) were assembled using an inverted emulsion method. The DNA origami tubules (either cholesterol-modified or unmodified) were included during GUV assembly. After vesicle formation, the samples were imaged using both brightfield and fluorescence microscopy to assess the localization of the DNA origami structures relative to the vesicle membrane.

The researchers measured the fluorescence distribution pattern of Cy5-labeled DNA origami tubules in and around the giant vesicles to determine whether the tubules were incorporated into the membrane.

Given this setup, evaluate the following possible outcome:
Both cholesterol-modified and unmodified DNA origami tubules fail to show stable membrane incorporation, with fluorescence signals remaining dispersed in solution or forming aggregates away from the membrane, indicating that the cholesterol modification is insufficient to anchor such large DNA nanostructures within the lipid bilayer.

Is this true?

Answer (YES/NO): NO